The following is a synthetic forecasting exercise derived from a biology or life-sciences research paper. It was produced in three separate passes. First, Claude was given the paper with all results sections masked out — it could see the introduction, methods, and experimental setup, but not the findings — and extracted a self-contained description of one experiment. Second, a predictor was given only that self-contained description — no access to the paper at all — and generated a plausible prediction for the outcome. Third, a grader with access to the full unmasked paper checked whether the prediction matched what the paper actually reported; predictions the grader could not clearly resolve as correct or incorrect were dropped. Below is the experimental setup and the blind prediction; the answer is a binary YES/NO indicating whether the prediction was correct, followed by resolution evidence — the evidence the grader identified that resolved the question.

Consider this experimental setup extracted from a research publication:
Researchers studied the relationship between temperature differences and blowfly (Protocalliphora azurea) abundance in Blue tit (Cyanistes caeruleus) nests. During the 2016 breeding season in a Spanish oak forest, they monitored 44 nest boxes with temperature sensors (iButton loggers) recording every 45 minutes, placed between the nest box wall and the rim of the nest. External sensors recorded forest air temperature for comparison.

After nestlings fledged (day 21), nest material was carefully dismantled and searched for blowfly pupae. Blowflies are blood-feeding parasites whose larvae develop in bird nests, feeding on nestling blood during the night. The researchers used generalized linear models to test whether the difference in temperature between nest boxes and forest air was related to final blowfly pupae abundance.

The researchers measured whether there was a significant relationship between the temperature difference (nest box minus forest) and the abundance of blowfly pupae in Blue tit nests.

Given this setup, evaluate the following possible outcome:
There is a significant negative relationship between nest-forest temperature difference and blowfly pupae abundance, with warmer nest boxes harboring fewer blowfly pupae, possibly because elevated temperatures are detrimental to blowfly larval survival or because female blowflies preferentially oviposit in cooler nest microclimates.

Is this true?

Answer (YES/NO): YES